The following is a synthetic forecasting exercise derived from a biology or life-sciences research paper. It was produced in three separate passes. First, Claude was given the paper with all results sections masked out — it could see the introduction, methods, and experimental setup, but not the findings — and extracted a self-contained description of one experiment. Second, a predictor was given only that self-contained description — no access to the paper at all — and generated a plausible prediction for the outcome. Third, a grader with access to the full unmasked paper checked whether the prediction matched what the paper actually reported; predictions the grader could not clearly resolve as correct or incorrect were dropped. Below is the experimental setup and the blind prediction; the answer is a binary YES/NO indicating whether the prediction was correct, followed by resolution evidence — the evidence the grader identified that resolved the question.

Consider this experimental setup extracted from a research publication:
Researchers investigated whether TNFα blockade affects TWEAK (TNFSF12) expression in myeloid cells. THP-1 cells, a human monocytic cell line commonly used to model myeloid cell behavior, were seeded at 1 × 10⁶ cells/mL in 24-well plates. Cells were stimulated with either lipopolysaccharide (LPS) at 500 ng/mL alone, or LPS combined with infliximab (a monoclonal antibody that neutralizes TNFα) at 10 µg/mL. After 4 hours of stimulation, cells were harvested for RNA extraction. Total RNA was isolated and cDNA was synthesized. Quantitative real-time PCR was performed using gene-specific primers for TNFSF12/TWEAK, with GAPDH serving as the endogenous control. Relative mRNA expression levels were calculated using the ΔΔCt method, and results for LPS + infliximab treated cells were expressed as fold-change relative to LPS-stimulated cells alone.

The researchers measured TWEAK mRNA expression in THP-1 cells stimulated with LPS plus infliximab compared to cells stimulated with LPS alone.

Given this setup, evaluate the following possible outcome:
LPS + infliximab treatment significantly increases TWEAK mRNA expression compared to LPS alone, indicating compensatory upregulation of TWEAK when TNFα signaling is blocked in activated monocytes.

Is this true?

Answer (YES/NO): YES